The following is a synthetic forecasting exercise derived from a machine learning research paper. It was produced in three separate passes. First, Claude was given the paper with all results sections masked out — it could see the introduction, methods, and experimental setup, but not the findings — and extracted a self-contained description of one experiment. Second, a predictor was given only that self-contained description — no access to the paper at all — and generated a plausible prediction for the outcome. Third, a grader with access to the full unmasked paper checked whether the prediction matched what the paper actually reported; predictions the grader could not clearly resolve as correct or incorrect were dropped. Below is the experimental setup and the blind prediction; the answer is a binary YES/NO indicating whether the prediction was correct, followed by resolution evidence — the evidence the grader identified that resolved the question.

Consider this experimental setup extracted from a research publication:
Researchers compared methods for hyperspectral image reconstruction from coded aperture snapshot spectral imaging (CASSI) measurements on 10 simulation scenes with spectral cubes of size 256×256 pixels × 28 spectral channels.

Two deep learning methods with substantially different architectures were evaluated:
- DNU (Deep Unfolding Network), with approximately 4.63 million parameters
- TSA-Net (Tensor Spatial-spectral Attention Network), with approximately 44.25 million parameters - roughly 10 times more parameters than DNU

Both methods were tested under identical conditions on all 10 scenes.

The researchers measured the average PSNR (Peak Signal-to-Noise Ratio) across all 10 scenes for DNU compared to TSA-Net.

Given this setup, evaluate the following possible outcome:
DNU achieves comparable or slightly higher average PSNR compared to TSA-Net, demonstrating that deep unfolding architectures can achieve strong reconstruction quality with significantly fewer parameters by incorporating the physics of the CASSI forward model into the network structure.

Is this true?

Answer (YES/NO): YES